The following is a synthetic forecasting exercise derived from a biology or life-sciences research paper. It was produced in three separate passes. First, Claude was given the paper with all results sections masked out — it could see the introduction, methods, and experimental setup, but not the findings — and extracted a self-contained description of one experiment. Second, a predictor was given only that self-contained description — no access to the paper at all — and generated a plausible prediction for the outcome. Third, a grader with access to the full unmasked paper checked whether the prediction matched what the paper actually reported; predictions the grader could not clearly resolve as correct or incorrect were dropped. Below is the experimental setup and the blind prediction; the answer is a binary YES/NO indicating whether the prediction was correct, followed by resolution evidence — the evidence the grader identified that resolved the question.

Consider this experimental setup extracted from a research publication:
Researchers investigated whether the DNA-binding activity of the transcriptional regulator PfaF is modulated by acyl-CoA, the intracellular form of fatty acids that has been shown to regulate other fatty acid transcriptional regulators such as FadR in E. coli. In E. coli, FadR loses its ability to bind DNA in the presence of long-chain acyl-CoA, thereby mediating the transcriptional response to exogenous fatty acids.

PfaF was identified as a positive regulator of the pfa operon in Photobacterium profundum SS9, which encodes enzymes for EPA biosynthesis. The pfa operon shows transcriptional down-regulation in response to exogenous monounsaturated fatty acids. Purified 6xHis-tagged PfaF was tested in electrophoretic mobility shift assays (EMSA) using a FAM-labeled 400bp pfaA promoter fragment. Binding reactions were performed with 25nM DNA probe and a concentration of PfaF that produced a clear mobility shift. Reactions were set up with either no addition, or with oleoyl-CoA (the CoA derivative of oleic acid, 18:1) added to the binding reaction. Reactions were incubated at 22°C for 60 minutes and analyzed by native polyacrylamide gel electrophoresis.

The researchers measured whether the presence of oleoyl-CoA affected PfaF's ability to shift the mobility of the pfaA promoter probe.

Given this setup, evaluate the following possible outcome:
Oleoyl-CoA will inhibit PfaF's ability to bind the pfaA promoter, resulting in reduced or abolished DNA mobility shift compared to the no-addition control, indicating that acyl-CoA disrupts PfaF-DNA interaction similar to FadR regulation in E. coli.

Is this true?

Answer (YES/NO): YES